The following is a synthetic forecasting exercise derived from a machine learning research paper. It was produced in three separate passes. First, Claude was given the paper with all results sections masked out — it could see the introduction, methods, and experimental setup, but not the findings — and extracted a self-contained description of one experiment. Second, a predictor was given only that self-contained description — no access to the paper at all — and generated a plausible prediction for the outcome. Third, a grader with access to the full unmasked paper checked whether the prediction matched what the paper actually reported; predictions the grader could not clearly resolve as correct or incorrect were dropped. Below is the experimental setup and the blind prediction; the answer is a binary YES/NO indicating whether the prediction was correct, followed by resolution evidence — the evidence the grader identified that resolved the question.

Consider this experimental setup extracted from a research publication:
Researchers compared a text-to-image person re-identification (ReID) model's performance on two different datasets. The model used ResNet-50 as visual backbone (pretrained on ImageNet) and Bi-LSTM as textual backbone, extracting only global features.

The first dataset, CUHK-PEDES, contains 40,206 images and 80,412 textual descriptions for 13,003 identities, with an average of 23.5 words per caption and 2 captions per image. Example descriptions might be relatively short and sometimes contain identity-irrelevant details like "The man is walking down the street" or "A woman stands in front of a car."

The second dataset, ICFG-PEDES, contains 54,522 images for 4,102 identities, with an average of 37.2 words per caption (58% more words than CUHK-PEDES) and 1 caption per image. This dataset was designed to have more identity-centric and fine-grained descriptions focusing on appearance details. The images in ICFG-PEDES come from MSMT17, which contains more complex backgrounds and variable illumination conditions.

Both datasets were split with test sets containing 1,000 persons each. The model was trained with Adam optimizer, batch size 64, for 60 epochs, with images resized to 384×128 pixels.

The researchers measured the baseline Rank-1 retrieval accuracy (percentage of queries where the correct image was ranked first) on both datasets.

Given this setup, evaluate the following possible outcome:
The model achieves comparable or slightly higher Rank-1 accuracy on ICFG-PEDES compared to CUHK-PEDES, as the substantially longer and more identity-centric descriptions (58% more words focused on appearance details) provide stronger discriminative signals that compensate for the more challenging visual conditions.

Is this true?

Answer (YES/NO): NO